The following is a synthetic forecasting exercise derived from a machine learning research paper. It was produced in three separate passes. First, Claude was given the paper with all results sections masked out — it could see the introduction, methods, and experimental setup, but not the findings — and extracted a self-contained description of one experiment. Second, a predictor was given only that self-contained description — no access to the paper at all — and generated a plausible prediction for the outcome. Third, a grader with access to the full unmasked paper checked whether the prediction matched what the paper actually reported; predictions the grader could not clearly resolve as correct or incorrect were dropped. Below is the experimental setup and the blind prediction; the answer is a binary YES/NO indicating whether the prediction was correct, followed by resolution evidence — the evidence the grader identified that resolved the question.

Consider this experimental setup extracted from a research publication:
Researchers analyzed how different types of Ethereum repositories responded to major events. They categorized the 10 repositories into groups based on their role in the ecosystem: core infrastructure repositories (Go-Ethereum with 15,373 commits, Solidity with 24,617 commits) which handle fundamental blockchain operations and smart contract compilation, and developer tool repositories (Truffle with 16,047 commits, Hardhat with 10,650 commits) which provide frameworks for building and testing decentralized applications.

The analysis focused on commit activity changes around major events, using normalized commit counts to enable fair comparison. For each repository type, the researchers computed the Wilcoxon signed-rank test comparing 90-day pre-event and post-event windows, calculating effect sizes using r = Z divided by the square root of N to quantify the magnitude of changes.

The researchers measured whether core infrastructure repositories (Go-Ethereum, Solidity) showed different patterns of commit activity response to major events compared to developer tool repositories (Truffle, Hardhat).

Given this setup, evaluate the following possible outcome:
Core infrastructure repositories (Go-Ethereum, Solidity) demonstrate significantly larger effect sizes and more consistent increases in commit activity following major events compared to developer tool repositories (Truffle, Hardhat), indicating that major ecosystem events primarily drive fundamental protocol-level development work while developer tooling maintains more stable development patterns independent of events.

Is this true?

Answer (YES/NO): NO